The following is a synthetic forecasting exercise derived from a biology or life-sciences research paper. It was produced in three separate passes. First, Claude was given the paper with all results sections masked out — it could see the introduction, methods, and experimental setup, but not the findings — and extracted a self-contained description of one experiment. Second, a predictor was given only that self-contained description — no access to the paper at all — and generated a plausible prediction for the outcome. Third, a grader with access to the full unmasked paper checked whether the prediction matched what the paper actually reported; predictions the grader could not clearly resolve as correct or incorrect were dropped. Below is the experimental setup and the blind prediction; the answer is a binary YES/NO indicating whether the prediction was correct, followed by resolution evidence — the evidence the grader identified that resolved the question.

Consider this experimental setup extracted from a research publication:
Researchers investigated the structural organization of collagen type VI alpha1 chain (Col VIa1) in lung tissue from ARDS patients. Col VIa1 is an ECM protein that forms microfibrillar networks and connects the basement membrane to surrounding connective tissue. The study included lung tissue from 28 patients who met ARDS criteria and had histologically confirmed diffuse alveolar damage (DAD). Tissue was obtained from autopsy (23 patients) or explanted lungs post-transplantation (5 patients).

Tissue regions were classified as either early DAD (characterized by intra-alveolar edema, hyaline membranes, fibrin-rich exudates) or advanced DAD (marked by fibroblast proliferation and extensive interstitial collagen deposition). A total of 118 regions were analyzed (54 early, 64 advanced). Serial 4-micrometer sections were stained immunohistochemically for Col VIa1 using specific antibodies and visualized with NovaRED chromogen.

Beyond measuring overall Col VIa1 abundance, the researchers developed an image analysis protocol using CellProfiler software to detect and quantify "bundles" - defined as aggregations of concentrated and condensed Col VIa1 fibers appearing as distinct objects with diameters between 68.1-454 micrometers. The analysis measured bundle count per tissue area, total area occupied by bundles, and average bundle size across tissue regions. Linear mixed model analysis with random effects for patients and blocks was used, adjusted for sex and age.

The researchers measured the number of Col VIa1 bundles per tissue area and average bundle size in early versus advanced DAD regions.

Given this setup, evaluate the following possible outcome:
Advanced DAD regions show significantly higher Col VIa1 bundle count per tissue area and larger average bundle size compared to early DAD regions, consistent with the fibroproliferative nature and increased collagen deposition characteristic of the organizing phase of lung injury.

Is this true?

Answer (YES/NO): NO